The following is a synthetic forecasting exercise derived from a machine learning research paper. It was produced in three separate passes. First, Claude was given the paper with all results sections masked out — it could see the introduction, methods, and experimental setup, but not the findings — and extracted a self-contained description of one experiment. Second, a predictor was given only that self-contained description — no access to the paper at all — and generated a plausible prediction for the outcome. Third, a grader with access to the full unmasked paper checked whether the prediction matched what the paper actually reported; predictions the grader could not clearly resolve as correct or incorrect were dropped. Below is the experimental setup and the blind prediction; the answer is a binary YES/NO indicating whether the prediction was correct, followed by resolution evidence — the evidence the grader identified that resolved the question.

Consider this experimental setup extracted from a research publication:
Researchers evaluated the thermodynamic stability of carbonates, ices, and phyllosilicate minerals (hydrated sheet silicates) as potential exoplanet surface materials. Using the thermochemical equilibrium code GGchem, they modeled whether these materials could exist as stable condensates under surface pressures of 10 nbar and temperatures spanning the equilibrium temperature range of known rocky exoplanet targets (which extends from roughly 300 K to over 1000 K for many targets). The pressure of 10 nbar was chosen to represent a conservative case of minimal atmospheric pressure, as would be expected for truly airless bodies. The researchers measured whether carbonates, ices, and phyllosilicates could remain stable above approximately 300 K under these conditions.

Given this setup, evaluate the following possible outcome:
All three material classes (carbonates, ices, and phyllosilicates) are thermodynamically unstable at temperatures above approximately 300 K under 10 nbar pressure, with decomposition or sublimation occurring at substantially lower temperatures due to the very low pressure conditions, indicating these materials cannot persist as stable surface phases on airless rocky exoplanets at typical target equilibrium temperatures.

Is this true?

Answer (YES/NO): YES